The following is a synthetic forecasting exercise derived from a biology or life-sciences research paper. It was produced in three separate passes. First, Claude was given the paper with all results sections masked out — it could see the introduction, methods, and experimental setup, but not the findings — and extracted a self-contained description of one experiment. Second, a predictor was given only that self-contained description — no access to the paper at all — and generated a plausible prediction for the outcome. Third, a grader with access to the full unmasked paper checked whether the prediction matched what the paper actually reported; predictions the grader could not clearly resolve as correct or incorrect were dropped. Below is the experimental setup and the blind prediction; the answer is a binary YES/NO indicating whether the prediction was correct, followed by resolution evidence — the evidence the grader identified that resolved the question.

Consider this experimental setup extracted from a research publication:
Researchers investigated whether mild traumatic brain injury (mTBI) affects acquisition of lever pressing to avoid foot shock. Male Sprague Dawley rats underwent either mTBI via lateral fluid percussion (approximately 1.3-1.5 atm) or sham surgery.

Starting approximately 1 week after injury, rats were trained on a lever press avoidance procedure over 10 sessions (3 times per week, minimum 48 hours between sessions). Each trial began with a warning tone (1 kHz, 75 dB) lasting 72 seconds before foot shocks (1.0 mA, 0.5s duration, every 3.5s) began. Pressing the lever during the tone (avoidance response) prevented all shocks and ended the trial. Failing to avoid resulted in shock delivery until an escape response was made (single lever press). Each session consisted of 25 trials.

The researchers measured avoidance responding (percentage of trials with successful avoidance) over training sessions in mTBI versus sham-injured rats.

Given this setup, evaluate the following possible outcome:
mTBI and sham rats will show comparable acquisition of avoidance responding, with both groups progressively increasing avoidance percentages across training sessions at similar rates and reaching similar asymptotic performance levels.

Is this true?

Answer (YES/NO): YES